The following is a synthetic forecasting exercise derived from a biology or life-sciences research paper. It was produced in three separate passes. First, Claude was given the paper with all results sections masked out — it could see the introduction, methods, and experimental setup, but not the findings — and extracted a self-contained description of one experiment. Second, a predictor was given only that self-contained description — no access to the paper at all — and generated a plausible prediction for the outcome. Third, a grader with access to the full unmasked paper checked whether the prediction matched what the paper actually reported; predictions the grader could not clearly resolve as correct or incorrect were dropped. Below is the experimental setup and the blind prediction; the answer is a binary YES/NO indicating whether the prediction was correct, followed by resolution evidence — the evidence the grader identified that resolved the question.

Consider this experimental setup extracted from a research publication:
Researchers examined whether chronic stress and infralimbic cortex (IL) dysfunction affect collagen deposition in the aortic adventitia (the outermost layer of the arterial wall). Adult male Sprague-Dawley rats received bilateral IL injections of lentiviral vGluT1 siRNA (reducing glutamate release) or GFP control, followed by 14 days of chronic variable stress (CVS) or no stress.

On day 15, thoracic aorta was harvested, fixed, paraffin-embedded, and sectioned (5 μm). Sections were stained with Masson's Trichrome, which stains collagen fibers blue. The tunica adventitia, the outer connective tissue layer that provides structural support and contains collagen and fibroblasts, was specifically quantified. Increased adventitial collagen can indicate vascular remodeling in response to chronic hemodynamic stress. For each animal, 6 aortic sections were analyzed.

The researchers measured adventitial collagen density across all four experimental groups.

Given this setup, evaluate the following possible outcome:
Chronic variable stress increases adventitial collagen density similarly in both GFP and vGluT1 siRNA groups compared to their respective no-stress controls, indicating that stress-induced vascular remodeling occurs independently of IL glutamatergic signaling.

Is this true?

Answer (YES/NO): YES